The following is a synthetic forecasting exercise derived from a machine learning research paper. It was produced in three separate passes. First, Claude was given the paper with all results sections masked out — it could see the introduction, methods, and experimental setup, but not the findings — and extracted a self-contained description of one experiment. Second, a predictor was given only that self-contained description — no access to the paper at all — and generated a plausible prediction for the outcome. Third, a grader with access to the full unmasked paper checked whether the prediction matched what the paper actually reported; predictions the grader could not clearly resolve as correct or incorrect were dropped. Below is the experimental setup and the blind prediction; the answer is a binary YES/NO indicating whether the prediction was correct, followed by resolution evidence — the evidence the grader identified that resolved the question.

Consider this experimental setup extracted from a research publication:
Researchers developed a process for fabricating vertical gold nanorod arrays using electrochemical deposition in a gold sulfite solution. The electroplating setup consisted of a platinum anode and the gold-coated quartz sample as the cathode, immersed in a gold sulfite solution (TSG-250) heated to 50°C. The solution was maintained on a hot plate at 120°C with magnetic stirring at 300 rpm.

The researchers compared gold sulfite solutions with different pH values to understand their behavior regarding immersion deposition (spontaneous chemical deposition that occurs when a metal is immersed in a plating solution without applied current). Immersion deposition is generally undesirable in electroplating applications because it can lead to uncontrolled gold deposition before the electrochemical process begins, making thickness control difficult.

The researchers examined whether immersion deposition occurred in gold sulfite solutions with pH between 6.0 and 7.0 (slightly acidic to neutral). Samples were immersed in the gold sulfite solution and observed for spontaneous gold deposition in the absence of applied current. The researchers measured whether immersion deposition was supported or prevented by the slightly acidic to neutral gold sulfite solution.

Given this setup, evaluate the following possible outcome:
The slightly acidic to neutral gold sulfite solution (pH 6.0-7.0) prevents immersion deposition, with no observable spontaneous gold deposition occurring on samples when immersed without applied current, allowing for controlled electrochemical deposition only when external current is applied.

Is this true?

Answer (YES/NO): NO